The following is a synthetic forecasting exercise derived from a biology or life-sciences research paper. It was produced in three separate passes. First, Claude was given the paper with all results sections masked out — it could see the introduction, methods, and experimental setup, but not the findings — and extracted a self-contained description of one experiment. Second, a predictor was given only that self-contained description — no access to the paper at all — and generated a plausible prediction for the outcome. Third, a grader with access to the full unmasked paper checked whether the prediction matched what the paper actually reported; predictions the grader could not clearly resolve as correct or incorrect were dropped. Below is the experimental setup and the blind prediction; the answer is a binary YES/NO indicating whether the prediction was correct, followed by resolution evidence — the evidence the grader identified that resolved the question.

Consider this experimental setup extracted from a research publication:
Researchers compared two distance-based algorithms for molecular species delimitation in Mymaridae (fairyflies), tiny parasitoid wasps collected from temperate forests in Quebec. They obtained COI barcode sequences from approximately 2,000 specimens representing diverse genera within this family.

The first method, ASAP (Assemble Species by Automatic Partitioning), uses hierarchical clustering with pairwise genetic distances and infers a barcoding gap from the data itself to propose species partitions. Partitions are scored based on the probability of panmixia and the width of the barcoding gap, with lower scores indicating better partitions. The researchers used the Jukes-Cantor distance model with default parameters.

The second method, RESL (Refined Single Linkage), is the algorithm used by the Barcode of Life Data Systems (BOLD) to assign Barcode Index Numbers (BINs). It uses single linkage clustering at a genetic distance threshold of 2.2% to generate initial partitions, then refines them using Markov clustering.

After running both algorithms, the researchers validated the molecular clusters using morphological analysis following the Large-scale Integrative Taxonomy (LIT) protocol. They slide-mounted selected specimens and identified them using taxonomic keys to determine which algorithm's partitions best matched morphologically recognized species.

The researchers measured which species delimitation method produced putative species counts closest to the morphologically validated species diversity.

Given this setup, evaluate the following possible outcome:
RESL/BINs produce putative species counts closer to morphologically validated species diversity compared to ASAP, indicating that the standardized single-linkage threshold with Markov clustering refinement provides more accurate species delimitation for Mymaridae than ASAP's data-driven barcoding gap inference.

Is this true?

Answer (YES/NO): NO